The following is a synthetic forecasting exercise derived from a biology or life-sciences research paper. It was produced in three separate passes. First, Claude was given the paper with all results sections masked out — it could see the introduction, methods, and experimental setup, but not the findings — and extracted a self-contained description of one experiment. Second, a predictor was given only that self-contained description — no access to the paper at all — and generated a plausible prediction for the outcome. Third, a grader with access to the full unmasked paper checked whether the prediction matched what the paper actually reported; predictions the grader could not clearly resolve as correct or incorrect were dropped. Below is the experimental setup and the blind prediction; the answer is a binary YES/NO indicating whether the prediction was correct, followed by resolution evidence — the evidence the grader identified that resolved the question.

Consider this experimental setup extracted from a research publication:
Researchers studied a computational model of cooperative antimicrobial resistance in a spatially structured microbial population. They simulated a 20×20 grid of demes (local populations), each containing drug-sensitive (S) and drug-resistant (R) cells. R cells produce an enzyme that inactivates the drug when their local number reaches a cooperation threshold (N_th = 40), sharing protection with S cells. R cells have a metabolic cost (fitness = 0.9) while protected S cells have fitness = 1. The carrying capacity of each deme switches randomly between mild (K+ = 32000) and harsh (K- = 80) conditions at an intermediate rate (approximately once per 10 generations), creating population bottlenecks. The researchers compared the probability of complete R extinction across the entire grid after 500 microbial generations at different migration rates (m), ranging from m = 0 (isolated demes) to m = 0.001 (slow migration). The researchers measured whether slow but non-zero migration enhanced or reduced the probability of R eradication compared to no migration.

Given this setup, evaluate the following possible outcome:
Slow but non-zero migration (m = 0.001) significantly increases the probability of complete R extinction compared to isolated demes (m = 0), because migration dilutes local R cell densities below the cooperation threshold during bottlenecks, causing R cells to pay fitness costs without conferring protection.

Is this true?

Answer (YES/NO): NO